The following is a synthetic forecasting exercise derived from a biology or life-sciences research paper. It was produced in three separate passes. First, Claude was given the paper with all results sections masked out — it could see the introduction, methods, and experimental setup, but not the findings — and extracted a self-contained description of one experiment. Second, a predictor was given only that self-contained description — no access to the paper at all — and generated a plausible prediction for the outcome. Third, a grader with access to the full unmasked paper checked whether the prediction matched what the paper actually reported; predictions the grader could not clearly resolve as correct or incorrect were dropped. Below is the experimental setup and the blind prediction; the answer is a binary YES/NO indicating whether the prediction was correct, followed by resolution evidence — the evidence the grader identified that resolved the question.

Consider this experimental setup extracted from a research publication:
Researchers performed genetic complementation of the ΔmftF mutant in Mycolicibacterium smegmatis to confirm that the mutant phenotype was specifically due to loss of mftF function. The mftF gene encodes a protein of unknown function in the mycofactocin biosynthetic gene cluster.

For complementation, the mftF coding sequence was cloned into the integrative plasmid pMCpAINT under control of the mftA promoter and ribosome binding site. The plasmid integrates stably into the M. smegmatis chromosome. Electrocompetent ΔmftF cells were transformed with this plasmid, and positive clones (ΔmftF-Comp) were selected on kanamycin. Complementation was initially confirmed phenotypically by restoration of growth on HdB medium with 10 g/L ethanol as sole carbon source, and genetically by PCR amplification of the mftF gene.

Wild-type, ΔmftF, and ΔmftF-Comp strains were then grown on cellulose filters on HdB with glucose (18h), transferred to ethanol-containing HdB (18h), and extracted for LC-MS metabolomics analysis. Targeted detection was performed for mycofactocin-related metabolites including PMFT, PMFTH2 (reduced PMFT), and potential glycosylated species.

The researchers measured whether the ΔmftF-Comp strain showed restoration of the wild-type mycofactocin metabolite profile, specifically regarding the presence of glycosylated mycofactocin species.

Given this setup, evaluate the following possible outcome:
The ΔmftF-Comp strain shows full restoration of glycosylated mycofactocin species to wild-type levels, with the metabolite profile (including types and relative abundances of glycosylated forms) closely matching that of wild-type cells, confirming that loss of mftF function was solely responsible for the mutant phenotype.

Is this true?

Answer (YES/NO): YES